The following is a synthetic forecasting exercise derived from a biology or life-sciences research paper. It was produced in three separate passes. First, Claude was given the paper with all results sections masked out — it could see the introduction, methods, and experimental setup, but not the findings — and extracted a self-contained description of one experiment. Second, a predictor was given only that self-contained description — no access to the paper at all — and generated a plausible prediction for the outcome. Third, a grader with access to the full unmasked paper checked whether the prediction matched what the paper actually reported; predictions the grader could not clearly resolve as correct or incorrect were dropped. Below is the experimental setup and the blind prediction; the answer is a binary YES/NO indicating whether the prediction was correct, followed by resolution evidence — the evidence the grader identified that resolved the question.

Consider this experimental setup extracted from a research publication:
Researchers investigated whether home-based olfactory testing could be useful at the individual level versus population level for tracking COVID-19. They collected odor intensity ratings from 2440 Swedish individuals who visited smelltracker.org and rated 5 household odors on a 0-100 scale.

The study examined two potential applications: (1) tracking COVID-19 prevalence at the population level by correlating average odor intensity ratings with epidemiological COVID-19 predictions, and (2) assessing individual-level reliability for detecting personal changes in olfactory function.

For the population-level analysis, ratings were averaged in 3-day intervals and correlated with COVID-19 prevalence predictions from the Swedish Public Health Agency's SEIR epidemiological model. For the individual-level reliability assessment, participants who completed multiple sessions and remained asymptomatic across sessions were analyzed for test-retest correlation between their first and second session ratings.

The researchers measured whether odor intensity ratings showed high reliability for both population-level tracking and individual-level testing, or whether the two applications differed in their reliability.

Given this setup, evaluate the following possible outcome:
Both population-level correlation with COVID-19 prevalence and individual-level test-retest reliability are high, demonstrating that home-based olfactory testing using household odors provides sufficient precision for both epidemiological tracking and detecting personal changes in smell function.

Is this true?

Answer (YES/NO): NO